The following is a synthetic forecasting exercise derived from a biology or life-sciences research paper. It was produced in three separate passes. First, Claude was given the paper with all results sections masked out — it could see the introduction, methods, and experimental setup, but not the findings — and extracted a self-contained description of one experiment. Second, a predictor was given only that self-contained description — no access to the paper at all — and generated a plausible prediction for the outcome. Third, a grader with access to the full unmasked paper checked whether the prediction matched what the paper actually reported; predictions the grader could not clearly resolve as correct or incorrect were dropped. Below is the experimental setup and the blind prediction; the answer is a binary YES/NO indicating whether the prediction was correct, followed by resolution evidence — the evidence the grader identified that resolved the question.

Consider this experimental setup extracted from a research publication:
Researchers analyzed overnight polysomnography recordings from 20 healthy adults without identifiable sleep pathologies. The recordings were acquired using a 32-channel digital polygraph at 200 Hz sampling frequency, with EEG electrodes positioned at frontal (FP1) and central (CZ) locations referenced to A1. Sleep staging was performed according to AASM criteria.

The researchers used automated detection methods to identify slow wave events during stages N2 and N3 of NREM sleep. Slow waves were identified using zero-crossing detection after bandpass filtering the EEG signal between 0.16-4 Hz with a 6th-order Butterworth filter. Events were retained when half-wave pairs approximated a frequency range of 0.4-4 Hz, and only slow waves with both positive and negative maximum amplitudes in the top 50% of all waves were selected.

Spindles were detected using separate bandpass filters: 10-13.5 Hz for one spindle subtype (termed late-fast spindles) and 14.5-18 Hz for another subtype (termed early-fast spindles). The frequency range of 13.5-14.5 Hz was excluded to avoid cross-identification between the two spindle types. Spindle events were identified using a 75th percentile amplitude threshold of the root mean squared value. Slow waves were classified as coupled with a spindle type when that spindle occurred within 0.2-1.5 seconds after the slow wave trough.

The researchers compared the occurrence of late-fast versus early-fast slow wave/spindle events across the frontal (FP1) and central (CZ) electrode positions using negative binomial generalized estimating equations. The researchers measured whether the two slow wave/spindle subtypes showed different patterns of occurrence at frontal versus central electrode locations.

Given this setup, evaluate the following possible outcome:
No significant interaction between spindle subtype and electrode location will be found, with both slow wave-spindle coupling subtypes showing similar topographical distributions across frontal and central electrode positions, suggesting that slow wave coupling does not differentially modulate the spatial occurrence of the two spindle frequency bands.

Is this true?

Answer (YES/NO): NO